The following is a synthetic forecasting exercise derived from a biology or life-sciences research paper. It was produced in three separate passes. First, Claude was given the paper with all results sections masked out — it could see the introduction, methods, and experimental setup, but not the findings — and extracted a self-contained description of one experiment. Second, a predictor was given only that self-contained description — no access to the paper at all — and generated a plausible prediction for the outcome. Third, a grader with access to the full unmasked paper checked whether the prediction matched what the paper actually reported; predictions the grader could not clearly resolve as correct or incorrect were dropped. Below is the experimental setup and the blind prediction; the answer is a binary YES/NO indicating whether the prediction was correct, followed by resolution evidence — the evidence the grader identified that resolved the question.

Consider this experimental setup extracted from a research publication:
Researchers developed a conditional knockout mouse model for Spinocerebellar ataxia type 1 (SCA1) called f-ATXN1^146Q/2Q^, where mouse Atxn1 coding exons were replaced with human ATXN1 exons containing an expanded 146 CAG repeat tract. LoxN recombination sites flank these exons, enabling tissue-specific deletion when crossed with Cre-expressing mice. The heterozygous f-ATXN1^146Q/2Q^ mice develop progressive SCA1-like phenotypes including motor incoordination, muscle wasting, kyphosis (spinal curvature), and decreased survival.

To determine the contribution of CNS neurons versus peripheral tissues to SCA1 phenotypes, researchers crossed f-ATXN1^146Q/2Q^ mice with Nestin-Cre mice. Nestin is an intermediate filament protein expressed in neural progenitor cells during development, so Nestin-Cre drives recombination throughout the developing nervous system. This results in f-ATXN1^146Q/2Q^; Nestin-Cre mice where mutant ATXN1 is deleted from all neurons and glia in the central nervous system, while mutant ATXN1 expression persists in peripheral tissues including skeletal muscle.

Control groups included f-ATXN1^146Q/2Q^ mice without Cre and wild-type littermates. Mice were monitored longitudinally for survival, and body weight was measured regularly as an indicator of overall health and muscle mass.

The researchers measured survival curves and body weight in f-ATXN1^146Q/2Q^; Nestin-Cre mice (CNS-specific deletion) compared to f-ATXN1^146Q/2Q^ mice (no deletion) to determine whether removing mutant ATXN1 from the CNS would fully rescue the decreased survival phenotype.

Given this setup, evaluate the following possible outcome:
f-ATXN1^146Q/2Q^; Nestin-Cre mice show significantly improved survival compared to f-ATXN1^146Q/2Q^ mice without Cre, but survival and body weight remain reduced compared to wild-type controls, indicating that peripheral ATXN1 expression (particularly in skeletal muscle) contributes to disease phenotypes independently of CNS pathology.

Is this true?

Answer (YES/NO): YES